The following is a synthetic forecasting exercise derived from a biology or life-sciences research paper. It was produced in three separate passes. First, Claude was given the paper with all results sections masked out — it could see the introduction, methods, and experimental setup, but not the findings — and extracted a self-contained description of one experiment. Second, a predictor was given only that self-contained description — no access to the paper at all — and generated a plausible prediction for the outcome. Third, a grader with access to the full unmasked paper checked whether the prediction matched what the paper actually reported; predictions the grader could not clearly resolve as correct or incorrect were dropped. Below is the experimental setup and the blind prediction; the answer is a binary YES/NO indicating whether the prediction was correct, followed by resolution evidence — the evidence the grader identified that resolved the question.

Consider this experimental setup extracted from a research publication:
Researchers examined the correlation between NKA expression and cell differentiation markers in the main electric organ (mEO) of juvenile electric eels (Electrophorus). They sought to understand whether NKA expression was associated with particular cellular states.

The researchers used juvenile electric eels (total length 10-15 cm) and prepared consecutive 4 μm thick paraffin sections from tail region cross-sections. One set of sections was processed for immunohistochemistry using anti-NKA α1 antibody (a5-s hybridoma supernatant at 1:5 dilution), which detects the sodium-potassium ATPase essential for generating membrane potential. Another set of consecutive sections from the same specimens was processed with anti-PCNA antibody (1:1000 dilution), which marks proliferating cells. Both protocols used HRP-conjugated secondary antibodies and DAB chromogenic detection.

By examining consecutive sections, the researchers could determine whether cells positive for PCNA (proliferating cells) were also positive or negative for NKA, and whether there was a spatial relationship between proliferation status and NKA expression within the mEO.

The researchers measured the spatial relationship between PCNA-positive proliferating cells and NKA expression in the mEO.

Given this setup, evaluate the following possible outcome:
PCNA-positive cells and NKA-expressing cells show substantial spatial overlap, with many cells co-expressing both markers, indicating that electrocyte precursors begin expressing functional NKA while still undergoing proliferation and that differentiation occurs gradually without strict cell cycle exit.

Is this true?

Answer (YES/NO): YES